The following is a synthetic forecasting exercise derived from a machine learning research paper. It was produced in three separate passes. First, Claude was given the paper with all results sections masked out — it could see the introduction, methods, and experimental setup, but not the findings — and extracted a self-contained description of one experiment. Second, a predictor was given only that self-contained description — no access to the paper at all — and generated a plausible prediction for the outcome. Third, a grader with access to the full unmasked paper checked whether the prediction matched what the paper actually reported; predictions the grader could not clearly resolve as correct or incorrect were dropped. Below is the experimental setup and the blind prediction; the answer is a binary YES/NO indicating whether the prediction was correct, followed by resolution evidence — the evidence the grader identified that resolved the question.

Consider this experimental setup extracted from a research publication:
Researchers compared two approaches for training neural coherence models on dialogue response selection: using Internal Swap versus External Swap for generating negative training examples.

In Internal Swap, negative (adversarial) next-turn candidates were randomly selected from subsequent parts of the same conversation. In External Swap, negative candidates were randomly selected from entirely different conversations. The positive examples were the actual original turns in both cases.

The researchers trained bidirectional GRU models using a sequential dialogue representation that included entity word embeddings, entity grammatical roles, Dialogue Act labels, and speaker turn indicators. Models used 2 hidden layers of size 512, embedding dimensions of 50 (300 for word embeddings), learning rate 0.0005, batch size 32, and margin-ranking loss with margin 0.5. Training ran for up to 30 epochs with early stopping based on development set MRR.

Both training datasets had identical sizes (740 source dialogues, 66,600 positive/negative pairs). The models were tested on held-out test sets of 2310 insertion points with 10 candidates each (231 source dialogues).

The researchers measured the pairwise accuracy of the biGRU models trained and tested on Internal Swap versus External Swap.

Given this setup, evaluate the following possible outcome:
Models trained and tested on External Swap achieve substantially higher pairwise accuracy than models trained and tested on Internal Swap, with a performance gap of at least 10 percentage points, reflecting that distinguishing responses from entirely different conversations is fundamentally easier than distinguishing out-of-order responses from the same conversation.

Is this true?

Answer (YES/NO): NO